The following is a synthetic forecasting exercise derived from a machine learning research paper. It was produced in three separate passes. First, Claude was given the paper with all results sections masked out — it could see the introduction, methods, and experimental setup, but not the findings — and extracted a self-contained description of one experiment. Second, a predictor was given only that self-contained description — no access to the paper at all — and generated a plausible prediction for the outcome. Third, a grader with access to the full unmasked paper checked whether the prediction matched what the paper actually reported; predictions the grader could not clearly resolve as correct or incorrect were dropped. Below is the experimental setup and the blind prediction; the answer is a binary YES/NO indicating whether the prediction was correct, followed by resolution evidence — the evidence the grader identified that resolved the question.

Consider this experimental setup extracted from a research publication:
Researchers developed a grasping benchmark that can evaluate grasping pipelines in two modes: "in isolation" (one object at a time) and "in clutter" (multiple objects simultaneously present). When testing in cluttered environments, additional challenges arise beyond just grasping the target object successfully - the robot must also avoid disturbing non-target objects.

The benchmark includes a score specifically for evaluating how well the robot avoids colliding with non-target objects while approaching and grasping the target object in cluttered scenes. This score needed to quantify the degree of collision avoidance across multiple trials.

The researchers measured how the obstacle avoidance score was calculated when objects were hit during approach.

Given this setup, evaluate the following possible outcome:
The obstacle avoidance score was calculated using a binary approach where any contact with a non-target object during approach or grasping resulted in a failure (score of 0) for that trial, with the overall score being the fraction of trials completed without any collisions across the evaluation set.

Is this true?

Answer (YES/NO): NO